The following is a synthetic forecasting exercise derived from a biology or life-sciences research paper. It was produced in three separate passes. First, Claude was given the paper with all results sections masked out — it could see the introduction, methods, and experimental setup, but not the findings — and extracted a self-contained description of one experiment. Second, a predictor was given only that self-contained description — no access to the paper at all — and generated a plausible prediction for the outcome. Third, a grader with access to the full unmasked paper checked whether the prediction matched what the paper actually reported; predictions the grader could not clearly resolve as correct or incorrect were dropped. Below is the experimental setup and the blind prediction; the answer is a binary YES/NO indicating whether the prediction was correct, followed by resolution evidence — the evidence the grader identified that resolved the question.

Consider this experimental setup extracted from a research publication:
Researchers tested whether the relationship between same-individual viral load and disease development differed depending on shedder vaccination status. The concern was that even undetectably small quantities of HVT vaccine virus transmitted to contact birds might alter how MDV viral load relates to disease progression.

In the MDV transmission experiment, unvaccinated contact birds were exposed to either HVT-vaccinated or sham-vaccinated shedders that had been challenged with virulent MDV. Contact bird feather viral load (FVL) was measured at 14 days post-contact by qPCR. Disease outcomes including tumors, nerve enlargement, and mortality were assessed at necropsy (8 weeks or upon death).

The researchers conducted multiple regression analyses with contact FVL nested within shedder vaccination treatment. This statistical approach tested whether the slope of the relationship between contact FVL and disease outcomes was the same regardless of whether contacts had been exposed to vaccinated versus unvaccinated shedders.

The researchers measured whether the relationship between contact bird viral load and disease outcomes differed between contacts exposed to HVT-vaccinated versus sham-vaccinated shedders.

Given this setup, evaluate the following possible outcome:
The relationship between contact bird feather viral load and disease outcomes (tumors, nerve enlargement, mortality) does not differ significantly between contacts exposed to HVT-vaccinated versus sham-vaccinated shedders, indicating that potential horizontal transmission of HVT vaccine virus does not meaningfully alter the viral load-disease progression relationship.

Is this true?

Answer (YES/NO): YES